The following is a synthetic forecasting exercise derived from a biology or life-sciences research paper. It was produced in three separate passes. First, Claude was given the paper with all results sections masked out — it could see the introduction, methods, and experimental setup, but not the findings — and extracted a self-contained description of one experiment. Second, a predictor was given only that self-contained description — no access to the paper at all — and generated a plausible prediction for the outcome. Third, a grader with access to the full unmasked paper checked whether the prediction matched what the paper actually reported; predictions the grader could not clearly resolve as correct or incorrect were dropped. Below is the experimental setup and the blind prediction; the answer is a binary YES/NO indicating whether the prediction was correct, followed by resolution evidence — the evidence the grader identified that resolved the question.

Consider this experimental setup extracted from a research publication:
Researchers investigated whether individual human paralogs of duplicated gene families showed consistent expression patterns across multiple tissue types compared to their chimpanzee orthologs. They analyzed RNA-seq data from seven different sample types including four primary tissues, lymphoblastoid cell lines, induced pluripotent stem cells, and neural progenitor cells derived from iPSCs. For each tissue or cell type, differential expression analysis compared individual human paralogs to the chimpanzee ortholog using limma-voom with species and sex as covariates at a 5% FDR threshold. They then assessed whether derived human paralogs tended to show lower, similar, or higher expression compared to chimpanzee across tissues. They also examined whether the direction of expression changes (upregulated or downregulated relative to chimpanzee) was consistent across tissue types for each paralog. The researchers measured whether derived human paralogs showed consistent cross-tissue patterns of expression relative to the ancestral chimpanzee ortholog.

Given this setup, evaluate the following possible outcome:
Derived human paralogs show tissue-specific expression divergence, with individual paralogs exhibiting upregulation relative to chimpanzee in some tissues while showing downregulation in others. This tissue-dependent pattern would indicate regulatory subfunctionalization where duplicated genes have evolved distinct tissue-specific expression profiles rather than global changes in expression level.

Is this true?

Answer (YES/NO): NO